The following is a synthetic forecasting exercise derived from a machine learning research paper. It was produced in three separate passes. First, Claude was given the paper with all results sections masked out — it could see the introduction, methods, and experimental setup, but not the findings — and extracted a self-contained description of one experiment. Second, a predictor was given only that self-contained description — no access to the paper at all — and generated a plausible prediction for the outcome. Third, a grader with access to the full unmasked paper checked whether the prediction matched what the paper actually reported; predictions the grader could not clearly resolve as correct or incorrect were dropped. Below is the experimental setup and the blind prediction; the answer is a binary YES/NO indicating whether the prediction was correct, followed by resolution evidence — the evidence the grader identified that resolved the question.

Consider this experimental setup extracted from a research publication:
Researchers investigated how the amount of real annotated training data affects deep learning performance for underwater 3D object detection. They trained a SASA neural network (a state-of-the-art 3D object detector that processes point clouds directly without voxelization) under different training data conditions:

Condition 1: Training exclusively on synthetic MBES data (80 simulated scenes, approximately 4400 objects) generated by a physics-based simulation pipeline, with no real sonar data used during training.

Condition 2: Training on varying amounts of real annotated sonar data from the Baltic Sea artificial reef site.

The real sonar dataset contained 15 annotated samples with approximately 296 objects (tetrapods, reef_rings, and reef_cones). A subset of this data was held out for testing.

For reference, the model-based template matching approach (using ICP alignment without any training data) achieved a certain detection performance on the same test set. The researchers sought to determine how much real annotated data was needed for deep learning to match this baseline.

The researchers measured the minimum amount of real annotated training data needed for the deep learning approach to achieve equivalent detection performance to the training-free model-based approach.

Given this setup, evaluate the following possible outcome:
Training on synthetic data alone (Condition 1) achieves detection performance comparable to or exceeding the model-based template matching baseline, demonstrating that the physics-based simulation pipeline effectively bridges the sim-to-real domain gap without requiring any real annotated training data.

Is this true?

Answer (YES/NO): NO